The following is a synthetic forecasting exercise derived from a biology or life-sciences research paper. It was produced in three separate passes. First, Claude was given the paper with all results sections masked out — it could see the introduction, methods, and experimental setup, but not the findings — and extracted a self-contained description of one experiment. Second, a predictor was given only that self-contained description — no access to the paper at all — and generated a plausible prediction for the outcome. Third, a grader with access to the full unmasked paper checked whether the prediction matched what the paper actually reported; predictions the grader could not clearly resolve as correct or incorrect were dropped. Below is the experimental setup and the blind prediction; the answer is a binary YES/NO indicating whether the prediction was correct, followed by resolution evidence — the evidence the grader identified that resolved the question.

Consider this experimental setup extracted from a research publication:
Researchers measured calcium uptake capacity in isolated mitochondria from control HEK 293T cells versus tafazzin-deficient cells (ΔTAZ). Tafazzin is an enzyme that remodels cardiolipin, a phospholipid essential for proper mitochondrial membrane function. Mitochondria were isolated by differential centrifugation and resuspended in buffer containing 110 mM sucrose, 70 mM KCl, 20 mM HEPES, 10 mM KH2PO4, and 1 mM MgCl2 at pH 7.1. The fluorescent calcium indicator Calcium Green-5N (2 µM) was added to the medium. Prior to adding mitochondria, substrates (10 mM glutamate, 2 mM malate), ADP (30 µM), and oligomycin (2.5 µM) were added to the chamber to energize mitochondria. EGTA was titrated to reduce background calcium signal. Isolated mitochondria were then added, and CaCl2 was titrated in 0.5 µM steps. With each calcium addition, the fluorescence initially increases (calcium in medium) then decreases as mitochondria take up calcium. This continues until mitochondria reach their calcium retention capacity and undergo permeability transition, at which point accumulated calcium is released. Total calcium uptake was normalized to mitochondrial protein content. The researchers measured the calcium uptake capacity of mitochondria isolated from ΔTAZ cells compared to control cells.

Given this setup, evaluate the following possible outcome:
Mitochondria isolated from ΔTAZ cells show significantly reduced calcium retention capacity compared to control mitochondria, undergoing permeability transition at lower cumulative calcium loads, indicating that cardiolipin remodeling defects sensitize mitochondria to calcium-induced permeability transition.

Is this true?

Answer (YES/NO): NO